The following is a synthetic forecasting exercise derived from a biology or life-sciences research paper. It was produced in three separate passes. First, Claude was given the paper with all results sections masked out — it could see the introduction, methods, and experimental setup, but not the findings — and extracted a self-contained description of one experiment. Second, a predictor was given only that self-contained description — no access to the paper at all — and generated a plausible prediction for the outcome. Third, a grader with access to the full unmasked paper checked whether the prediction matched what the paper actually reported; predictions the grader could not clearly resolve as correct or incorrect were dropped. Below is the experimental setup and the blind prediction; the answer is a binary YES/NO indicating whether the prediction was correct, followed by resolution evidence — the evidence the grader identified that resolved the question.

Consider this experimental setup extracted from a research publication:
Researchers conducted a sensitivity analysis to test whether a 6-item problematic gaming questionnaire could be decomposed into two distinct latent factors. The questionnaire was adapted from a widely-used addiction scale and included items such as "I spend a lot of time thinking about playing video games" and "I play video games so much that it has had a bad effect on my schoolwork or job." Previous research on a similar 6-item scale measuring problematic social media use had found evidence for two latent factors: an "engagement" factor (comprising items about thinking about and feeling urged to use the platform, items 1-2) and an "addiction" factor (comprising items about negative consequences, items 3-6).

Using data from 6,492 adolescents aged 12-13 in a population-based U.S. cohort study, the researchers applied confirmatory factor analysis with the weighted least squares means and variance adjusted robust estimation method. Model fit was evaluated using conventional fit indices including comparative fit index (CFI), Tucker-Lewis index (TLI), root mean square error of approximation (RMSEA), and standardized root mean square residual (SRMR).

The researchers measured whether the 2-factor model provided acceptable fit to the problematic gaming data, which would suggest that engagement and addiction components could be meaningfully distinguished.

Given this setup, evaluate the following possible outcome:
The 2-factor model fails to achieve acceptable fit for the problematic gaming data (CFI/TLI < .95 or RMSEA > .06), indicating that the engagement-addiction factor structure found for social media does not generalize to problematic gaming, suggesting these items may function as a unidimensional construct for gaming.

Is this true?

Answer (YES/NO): NO